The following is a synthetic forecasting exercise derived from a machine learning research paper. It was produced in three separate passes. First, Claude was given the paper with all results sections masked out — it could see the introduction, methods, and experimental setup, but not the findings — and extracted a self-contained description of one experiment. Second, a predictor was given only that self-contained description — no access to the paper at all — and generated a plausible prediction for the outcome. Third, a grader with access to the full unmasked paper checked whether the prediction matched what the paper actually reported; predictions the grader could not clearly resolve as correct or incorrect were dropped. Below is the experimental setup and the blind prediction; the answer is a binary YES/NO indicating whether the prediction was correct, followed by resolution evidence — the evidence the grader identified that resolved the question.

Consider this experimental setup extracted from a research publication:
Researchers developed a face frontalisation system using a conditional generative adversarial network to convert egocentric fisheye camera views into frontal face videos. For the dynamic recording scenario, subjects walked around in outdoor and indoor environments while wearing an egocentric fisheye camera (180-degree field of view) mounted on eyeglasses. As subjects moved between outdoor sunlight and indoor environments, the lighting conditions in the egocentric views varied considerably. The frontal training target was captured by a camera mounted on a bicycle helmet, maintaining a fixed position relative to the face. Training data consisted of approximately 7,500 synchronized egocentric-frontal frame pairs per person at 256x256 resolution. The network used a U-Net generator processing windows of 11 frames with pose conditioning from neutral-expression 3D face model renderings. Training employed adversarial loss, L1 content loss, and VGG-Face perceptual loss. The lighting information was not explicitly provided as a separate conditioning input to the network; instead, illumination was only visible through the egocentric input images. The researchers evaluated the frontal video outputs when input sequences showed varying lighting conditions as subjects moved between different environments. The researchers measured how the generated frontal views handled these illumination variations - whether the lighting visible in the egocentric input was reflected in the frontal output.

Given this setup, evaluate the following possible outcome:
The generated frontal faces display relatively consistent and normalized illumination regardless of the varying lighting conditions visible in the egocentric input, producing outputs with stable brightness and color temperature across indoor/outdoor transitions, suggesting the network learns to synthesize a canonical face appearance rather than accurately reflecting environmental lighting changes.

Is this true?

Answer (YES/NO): NO